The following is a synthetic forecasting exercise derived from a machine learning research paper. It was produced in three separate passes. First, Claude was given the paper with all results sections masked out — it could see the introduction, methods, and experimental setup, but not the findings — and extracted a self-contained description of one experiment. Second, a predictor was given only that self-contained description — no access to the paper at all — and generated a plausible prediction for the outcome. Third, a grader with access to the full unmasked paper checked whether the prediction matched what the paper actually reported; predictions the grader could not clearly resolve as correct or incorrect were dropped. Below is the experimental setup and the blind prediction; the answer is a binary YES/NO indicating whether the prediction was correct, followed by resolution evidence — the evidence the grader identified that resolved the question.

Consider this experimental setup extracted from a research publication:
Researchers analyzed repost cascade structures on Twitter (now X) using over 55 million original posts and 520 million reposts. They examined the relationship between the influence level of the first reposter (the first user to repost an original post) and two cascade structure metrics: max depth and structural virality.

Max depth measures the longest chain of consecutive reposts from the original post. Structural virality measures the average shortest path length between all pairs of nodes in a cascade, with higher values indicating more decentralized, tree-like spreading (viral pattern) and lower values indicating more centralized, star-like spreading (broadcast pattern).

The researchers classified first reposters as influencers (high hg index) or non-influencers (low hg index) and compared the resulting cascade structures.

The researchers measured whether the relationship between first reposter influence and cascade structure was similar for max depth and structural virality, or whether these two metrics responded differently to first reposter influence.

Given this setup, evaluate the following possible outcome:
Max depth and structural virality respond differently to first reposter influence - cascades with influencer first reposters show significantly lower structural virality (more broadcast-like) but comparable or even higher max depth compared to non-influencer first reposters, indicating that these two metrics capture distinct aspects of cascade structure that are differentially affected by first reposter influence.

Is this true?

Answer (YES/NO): NO